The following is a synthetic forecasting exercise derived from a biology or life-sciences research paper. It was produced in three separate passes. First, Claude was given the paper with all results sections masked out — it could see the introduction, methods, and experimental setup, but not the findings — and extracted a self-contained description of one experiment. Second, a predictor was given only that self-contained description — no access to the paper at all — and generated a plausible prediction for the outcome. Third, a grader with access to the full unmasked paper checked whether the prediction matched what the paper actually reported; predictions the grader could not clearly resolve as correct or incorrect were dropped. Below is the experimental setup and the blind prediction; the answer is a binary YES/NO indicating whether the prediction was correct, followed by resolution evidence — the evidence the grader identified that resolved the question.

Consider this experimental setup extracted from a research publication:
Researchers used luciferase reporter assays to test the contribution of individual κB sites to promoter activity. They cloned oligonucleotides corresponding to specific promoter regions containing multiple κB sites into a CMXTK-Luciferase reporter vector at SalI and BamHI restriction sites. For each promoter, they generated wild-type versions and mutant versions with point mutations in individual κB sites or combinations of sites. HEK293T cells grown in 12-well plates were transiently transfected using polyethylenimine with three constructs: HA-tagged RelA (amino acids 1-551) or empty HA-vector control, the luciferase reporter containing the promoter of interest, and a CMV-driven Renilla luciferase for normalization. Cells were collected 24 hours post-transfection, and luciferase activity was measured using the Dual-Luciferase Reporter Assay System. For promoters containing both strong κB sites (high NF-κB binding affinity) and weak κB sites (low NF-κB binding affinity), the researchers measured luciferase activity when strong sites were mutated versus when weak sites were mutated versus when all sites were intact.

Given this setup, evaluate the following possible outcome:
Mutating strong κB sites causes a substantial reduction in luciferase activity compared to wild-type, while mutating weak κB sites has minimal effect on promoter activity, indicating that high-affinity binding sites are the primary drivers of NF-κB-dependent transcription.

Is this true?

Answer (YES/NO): NO